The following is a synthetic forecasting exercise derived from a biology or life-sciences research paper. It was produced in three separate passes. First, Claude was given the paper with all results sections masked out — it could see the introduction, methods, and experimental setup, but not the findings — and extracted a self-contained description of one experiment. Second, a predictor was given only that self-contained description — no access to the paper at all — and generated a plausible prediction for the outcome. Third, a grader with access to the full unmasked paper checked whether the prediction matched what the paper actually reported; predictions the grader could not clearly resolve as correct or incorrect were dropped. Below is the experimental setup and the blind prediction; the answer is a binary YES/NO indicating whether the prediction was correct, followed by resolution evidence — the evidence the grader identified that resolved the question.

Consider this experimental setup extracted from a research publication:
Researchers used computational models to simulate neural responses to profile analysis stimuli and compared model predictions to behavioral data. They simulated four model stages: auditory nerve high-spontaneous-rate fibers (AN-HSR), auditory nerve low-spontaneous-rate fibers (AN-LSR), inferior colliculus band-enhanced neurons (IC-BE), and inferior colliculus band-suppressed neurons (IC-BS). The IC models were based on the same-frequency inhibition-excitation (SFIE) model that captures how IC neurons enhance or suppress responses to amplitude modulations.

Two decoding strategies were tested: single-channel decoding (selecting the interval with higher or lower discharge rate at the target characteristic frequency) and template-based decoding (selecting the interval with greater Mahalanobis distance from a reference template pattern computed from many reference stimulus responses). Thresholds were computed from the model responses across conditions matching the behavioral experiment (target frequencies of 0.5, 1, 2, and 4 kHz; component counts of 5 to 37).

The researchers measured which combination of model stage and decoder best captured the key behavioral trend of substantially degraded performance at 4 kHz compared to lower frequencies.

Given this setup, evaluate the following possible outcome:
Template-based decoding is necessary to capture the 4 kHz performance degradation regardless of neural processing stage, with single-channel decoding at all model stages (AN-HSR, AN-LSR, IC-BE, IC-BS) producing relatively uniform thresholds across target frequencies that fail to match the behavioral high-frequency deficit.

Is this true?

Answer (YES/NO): NO